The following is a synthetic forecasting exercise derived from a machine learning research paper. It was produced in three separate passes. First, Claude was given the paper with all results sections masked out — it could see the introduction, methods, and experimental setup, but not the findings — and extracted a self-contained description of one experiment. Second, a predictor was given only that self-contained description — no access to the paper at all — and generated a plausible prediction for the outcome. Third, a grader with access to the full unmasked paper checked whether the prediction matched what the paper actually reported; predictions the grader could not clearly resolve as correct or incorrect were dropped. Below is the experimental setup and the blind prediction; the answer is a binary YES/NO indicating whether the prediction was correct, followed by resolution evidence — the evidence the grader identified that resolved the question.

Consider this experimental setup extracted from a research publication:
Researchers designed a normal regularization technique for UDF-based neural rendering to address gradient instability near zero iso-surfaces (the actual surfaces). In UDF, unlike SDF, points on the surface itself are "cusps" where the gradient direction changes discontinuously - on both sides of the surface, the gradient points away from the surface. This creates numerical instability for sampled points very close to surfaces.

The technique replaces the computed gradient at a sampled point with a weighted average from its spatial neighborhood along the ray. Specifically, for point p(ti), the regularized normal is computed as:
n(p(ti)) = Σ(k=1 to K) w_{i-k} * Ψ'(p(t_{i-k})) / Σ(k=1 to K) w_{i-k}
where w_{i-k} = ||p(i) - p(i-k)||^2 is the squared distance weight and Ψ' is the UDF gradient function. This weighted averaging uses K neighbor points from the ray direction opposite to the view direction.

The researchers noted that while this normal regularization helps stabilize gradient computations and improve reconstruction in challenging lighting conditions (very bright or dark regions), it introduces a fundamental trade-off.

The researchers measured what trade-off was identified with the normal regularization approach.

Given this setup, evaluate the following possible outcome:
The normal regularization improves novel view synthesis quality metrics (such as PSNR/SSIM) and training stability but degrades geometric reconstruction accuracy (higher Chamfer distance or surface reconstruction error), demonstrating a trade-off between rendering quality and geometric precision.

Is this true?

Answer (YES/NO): NO